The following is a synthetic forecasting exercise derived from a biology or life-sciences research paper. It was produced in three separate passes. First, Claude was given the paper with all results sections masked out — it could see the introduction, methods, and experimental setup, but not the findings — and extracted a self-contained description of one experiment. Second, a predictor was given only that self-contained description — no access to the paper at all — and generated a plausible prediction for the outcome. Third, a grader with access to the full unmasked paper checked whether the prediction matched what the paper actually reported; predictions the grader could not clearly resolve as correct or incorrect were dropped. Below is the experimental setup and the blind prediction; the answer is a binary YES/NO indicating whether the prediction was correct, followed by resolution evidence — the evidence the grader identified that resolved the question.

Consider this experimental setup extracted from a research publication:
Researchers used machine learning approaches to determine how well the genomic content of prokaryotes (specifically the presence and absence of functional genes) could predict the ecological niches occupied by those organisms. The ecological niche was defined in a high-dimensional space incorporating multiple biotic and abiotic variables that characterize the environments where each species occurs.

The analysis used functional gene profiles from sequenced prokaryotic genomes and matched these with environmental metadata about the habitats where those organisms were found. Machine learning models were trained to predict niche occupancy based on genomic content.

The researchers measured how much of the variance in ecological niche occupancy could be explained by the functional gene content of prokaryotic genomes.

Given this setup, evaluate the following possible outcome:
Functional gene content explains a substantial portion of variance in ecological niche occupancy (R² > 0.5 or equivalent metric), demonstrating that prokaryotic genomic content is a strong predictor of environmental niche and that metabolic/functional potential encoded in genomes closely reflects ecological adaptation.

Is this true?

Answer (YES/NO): NO